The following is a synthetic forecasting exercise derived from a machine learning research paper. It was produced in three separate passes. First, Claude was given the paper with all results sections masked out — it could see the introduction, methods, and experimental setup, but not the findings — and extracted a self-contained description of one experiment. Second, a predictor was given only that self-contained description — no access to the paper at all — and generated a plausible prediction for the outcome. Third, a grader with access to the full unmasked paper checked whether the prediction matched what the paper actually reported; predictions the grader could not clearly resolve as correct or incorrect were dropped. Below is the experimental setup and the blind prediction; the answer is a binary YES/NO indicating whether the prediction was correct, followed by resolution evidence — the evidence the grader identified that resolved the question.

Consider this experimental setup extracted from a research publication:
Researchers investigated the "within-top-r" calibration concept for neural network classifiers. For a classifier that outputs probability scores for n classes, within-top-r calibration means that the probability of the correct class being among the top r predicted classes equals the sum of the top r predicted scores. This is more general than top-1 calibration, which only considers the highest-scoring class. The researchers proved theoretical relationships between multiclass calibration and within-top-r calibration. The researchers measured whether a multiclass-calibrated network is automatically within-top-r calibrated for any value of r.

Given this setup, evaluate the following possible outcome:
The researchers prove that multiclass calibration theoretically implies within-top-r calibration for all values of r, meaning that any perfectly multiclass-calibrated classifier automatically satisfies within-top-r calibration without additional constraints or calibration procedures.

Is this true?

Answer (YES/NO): YES